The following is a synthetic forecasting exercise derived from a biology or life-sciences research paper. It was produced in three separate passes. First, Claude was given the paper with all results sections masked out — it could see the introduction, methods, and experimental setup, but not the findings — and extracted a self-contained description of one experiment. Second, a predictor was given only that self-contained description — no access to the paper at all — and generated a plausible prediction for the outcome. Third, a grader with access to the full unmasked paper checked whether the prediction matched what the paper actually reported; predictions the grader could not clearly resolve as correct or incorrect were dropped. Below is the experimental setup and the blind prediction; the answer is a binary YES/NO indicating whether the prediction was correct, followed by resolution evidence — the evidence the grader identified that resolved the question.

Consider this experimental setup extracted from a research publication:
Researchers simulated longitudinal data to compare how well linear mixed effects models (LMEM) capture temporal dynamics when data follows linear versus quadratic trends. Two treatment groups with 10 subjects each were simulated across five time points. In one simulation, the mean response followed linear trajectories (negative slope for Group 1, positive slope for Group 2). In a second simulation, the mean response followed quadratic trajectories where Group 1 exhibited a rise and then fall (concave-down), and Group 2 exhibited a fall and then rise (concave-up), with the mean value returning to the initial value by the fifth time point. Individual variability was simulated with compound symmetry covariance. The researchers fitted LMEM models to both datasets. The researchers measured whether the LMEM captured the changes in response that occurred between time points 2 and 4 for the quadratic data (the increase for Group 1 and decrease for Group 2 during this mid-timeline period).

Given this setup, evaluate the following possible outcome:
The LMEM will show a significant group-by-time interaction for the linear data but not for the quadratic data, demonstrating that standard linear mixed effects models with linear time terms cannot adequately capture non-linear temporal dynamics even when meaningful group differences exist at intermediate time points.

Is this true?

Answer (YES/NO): NO